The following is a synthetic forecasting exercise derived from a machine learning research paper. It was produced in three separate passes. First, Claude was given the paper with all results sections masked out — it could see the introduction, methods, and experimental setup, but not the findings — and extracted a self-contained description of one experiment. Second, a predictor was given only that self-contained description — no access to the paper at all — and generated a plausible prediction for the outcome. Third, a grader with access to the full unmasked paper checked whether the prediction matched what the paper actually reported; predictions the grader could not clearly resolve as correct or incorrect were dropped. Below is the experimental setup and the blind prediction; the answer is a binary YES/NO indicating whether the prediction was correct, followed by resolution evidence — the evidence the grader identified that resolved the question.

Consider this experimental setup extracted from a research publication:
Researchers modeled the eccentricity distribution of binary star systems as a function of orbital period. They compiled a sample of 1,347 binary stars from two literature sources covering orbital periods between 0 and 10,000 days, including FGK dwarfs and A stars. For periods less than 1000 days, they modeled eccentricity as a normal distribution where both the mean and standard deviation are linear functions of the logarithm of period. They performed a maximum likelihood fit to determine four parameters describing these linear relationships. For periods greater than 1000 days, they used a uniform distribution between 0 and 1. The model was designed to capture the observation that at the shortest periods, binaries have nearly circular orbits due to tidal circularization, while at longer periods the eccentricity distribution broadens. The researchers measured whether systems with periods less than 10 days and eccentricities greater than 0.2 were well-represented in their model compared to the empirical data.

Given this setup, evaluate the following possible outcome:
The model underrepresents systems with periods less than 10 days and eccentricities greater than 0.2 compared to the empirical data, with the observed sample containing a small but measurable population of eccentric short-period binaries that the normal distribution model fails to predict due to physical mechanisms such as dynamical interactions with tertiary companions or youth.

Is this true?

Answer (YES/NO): NO